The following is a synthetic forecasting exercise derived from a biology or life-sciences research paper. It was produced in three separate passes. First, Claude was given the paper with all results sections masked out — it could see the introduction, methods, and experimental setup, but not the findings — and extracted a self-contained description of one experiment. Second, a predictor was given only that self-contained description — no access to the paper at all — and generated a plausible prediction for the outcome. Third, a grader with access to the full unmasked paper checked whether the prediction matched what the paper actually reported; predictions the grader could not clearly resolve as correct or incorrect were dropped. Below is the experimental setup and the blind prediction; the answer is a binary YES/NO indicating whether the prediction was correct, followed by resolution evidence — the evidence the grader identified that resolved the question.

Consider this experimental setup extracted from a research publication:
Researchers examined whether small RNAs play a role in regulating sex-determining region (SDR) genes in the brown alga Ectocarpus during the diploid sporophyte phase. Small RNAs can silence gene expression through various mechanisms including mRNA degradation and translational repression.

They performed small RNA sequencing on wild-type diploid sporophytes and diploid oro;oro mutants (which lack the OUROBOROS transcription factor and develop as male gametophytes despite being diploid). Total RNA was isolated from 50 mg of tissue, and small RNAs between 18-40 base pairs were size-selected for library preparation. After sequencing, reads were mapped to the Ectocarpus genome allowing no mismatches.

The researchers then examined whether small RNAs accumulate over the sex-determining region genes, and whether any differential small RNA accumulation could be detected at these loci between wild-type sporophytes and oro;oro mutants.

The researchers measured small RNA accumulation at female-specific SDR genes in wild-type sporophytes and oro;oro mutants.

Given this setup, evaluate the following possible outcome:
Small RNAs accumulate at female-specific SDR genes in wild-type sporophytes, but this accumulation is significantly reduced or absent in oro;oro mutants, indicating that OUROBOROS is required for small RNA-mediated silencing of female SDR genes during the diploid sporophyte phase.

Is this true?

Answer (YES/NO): NO